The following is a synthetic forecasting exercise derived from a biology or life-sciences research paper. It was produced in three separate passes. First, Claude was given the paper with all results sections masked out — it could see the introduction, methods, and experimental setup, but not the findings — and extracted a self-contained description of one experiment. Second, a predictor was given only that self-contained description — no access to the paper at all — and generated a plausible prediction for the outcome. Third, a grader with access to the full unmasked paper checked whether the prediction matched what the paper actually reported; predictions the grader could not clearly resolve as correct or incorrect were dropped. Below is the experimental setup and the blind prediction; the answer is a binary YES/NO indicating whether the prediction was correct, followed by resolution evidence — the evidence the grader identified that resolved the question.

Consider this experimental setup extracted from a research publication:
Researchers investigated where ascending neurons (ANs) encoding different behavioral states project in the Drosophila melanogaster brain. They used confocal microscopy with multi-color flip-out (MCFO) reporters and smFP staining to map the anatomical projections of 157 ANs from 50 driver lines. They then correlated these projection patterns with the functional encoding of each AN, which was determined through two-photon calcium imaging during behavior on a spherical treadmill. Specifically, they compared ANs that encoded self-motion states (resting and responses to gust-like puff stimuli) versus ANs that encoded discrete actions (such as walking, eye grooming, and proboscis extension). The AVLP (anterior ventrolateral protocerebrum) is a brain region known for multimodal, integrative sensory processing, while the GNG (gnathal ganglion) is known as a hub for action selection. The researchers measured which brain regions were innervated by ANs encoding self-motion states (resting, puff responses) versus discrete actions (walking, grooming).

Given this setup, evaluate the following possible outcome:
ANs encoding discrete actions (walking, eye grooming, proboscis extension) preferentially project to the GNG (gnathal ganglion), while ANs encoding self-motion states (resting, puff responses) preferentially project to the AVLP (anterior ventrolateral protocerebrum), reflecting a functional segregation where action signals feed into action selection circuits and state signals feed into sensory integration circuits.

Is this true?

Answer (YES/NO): YES